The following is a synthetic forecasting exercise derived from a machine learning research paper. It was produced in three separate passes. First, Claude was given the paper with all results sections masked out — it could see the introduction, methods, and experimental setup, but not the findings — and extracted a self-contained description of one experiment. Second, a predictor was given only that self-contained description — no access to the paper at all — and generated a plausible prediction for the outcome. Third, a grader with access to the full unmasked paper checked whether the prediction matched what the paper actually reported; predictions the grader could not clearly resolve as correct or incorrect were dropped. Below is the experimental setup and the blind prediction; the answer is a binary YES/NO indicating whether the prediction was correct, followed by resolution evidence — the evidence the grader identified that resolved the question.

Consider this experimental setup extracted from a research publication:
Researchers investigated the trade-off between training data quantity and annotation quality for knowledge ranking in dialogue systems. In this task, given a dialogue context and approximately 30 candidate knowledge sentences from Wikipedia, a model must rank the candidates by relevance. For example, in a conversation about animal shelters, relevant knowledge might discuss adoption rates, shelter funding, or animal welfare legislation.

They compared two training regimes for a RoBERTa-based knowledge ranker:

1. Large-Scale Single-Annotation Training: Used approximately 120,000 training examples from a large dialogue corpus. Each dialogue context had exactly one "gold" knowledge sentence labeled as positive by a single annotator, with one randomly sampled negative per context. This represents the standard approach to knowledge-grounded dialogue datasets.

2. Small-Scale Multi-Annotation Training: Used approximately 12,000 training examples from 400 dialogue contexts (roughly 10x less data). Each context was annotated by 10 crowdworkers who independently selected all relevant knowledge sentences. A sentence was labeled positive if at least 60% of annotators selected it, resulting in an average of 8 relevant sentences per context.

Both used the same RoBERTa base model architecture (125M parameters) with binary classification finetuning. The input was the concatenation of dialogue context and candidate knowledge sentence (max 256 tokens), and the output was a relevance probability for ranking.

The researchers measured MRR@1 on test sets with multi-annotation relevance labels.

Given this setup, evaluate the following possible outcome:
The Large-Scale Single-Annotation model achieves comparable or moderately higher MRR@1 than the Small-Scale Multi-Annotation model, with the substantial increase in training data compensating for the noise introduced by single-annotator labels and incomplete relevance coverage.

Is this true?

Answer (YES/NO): NO